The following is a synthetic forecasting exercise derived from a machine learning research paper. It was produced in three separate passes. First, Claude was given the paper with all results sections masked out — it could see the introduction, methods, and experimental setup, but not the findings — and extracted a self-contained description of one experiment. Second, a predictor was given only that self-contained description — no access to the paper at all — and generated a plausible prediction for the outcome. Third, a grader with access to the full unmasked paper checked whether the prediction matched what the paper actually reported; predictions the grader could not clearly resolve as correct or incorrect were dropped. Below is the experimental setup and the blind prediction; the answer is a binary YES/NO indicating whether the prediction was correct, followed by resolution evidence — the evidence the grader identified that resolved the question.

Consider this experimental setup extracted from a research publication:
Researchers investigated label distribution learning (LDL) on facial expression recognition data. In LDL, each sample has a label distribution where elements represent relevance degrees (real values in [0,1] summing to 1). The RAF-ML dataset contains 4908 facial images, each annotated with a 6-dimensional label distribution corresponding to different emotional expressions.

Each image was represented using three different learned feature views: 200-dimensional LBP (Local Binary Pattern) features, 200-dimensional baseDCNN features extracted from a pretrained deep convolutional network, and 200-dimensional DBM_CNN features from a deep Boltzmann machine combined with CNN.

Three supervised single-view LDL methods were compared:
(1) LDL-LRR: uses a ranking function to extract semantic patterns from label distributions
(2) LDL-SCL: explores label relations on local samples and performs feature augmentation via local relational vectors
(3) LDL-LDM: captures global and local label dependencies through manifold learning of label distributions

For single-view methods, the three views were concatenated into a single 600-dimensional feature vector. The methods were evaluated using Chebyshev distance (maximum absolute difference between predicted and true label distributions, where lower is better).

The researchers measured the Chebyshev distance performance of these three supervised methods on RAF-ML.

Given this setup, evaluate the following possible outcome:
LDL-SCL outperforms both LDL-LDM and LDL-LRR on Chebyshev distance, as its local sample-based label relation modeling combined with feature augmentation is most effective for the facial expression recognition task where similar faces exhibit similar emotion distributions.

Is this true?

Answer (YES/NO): YES